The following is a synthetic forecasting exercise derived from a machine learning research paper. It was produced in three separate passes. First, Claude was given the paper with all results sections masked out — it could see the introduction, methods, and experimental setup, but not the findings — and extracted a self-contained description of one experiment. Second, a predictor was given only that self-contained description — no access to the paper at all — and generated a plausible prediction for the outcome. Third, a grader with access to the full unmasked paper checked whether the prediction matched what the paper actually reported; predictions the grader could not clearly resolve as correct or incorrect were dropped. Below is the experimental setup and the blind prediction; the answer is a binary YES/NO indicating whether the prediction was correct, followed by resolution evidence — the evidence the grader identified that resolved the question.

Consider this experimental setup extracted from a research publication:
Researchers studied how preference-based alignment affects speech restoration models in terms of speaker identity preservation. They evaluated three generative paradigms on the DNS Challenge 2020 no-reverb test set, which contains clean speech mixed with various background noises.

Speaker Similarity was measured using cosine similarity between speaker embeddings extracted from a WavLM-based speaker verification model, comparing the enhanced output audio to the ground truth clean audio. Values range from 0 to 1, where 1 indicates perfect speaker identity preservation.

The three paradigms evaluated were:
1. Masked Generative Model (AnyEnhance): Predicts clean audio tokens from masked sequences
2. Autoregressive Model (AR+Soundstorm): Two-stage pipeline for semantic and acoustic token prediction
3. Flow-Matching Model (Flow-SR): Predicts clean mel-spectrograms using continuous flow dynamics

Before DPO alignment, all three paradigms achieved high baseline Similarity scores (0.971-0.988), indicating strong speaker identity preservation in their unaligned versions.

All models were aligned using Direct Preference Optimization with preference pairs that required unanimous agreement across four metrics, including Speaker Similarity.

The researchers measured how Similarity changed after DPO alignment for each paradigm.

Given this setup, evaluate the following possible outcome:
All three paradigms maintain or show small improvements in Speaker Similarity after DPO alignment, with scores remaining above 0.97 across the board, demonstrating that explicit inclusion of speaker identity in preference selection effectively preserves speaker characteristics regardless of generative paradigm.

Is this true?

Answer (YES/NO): NO